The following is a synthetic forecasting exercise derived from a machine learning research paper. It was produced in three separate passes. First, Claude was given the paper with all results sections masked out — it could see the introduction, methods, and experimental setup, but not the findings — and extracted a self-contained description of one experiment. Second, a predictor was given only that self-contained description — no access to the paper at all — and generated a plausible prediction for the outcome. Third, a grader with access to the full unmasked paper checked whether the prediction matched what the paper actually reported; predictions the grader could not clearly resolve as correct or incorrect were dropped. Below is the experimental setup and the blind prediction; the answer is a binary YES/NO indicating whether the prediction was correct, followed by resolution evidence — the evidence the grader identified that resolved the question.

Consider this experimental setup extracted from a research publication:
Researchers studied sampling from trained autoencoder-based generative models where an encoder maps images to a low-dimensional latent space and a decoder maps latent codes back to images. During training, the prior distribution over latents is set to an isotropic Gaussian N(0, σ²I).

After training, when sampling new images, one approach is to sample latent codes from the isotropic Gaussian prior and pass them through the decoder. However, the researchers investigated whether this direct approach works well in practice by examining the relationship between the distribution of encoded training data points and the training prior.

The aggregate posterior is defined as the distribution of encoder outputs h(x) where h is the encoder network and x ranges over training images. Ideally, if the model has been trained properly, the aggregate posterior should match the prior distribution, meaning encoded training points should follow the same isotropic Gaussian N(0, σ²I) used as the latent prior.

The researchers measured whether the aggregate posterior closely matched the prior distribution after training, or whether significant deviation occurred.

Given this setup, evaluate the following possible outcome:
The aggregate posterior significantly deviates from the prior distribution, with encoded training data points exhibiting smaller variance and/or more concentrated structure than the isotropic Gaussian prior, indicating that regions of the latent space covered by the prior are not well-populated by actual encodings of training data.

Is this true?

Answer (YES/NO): NO